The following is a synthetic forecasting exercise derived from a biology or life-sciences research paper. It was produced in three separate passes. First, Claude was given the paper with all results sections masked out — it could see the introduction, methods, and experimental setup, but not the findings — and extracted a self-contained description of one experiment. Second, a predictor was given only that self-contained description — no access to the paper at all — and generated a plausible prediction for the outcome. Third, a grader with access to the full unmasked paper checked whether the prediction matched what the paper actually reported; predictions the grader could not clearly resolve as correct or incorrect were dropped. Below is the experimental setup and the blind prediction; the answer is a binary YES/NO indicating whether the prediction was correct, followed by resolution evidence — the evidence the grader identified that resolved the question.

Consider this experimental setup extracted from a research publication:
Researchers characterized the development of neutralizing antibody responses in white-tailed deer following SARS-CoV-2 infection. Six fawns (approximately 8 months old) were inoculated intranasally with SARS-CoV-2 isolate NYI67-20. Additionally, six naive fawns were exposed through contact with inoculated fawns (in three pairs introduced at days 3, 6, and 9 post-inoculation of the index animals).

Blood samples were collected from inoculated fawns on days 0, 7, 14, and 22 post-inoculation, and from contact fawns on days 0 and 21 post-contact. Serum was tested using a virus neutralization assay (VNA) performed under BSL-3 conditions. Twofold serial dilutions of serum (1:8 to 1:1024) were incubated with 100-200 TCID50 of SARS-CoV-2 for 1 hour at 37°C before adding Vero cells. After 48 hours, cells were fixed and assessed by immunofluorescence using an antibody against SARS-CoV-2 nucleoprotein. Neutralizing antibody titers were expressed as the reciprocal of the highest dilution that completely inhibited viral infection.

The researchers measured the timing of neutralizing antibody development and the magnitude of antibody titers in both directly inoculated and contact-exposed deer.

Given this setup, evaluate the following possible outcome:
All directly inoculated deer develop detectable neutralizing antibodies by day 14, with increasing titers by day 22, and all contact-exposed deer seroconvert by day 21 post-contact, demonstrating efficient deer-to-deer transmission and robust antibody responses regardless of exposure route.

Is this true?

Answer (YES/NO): NO